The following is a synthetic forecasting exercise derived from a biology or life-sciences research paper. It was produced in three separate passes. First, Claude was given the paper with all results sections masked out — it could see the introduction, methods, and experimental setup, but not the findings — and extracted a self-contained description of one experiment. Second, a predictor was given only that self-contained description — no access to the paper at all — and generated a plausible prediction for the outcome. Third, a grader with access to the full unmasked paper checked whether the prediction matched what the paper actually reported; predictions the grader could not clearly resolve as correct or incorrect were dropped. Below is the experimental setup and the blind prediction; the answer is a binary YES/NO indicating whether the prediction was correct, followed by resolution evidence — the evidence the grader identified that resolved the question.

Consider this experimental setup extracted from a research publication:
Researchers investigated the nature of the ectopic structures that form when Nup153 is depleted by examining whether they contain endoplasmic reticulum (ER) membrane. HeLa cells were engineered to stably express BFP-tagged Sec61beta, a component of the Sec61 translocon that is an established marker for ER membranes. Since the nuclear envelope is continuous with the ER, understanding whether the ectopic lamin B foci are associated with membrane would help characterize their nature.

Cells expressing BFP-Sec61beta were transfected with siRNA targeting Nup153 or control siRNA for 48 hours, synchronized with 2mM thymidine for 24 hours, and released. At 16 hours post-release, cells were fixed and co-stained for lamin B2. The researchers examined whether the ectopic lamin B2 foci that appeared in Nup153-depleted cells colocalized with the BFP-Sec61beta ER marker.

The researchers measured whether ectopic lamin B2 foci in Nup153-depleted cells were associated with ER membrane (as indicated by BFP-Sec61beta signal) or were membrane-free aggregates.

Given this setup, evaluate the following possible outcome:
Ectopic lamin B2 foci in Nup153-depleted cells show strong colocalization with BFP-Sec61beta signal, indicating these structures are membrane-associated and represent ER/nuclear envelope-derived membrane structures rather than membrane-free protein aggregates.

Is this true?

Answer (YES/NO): YES